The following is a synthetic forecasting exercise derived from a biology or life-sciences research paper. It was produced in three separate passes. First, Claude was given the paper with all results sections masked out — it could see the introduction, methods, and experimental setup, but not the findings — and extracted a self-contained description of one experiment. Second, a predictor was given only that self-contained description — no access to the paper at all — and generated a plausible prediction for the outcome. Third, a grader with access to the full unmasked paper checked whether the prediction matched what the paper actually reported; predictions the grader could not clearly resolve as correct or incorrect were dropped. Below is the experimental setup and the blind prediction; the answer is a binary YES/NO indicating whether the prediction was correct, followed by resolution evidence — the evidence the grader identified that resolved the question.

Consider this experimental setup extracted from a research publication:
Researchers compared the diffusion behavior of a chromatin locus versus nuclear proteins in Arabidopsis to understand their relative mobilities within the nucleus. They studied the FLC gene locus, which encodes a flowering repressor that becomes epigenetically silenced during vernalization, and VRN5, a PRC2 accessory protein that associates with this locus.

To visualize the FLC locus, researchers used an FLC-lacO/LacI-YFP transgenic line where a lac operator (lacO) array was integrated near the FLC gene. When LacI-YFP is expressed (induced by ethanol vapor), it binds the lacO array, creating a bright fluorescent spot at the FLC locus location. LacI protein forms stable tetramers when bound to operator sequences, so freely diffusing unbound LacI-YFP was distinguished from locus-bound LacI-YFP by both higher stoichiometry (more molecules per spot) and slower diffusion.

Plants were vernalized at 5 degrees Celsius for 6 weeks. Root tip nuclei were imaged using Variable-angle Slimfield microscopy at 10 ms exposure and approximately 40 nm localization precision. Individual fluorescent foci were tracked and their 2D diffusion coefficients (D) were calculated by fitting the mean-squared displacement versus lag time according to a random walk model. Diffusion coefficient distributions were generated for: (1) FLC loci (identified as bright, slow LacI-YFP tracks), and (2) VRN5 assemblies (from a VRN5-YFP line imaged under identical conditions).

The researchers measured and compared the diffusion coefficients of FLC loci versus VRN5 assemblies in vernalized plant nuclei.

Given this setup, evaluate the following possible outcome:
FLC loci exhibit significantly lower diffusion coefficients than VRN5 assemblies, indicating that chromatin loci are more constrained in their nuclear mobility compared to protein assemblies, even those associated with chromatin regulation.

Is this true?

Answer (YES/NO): YES